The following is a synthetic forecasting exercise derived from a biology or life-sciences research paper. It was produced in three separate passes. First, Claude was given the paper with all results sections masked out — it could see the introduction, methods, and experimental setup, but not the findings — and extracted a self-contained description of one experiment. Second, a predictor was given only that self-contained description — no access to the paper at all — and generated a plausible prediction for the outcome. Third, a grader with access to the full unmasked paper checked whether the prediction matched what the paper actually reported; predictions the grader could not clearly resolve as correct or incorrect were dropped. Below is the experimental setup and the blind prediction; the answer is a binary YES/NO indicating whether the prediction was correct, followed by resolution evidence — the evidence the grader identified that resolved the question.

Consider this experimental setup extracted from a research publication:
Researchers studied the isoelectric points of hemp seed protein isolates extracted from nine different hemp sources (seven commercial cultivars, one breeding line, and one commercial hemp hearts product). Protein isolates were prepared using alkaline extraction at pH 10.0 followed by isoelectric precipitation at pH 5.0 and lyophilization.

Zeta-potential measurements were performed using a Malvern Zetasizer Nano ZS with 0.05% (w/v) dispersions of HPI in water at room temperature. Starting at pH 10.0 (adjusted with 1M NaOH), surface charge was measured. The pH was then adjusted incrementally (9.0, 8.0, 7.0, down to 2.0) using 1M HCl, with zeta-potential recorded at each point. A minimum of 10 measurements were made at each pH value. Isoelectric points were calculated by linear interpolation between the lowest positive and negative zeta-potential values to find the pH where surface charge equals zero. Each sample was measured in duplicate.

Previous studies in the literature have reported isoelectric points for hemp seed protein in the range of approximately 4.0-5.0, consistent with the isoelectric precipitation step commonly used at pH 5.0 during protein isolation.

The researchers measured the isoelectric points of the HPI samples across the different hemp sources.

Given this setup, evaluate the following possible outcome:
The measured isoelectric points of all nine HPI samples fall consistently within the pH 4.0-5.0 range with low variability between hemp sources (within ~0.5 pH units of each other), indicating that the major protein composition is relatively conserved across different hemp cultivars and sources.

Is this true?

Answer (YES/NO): NO